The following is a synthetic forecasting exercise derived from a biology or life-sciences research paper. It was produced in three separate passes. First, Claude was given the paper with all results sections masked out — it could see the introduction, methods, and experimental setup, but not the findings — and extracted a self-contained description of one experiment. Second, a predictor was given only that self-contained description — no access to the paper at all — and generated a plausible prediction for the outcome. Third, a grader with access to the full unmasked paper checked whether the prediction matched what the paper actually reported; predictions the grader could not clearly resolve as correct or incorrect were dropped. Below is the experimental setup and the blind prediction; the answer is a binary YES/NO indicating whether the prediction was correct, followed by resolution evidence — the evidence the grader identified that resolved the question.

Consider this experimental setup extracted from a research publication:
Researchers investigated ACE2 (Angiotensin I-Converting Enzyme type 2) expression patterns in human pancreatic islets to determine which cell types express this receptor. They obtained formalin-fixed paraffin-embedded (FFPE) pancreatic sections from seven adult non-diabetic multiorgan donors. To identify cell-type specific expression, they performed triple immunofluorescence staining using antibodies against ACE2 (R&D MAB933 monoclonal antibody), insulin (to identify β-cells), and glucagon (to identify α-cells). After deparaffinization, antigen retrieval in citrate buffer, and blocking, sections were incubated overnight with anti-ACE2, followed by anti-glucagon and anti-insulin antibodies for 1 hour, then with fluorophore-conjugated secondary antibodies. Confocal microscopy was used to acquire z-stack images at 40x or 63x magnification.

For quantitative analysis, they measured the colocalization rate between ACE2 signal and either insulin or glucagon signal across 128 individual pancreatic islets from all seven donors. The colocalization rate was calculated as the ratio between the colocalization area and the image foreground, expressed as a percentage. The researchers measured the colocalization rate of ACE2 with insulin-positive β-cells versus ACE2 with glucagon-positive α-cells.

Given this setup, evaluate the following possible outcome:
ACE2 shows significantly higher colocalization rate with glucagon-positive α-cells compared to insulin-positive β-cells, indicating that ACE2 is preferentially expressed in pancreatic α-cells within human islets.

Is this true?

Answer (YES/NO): NO